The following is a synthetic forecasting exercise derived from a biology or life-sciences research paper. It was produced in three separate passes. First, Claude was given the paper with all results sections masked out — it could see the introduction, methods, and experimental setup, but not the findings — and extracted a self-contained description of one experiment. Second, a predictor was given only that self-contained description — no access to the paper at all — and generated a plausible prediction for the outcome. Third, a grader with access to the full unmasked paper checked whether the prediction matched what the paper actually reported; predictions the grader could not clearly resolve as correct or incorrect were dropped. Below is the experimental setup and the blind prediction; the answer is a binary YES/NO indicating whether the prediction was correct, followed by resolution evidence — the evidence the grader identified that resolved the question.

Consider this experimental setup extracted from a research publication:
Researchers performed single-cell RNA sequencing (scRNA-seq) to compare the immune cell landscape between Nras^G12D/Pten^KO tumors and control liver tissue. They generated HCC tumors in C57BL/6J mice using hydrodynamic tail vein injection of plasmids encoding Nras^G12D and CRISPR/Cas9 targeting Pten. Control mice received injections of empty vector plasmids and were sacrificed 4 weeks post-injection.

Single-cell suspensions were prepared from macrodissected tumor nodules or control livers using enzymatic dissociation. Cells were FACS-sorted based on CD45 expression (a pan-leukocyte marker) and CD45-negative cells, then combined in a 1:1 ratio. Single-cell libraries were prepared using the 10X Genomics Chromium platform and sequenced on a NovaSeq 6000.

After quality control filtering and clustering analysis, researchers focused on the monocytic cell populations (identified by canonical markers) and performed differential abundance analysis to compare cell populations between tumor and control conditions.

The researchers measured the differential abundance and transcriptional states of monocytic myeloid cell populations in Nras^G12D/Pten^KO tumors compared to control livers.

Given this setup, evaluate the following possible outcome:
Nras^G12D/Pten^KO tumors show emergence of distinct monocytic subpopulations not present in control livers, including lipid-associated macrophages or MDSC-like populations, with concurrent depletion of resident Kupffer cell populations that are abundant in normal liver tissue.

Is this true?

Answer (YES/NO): NO